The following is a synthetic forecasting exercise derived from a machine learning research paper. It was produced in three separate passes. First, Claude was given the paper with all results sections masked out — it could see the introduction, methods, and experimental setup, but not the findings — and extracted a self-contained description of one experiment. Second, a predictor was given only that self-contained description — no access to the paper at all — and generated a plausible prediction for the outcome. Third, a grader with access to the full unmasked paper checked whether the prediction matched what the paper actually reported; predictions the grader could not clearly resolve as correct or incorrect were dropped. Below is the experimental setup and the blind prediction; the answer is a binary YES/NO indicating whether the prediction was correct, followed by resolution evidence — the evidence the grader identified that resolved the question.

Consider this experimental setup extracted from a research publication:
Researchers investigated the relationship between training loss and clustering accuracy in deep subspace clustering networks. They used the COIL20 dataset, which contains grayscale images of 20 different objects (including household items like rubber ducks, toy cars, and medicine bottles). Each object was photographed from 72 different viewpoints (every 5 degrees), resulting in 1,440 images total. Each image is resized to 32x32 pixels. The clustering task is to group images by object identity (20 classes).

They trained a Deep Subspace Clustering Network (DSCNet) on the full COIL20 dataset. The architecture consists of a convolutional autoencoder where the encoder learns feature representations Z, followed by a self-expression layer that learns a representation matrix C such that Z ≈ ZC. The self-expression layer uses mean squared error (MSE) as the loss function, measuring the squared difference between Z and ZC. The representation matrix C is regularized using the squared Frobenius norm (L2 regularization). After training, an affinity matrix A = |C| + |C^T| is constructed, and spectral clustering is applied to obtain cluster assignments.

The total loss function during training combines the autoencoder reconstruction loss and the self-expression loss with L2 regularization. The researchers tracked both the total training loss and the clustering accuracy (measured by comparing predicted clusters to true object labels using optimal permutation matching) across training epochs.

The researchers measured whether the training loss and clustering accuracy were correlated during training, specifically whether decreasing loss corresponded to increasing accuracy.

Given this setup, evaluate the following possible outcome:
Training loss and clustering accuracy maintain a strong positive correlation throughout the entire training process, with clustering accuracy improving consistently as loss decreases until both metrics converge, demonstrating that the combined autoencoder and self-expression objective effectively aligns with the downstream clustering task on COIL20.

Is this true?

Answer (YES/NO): NO